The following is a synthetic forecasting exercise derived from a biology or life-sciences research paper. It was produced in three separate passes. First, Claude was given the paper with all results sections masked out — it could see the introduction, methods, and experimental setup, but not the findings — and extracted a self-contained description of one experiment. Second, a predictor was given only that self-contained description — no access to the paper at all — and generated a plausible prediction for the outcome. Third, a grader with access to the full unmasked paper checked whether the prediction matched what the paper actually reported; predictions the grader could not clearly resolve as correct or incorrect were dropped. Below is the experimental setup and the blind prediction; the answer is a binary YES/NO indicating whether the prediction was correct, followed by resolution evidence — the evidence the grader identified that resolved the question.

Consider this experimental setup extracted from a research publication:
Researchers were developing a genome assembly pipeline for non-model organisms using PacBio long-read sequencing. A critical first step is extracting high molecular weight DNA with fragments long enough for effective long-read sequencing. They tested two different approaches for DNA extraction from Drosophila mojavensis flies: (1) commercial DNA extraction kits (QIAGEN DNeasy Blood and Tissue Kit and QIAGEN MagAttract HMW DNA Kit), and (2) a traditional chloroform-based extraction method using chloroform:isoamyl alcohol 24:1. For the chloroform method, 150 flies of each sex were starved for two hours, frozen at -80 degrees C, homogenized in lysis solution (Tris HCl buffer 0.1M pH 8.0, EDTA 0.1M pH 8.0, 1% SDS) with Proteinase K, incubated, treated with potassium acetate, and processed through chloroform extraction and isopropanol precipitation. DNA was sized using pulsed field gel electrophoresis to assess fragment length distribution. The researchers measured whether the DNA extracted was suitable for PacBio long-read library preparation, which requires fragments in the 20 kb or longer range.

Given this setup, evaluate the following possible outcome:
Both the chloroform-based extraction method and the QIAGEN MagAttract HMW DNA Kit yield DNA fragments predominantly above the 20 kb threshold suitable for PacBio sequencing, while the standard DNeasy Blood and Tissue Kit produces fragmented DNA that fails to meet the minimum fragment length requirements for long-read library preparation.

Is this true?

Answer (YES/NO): NO